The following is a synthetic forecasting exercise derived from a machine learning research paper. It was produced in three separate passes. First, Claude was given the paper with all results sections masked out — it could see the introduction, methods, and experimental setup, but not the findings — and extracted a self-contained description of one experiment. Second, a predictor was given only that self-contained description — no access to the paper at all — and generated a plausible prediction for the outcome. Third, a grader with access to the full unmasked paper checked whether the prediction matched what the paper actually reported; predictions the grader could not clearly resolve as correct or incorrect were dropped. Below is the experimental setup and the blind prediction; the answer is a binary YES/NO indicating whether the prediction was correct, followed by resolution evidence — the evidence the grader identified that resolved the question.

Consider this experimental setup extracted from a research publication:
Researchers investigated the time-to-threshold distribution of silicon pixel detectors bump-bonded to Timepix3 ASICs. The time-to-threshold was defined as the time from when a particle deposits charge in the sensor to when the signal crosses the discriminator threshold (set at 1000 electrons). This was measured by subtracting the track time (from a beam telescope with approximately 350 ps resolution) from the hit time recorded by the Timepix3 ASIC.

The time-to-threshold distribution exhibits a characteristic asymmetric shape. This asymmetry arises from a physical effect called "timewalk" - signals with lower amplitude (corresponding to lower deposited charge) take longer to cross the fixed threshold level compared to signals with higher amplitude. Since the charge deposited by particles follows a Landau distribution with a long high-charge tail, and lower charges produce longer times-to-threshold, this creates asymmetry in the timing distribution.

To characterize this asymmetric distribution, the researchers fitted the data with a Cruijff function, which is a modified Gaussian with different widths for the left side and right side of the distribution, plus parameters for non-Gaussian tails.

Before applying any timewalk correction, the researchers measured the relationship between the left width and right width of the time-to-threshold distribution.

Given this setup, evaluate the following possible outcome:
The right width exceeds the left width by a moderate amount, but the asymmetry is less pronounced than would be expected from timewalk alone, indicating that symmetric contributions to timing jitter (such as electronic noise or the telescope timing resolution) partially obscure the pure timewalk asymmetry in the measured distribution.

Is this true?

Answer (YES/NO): NO